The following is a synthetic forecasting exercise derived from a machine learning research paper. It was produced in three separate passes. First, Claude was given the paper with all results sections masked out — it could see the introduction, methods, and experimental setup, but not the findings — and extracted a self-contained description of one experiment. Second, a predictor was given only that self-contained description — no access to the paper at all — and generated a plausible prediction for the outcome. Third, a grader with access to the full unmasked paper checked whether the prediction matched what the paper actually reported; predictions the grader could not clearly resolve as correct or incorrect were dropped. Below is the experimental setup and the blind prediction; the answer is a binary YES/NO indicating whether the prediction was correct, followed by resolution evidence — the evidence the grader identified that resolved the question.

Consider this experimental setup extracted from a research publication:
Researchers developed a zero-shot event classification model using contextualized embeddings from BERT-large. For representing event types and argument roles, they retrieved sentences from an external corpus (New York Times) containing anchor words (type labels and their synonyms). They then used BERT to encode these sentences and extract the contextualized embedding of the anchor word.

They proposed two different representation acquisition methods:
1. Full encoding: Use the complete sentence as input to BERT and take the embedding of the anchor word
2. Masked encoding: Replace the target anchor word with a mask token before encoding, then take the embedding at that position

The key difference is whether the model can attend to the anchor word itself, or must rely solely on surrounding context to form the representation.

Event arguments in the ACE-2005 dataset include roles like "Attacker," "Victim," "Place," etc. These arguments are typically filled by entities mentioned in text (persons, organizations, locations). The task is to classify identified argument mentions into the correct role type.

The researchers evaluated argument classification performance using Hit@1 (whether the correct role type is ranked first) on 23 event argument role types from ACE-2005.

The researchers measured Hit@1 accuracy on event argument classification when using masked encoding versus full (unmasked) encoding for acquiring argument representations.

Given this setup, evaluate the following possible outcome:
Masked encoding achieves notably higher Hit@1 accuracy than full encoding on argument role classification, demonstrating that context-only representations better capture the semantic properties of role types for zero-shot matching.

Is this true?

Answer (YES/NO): YES